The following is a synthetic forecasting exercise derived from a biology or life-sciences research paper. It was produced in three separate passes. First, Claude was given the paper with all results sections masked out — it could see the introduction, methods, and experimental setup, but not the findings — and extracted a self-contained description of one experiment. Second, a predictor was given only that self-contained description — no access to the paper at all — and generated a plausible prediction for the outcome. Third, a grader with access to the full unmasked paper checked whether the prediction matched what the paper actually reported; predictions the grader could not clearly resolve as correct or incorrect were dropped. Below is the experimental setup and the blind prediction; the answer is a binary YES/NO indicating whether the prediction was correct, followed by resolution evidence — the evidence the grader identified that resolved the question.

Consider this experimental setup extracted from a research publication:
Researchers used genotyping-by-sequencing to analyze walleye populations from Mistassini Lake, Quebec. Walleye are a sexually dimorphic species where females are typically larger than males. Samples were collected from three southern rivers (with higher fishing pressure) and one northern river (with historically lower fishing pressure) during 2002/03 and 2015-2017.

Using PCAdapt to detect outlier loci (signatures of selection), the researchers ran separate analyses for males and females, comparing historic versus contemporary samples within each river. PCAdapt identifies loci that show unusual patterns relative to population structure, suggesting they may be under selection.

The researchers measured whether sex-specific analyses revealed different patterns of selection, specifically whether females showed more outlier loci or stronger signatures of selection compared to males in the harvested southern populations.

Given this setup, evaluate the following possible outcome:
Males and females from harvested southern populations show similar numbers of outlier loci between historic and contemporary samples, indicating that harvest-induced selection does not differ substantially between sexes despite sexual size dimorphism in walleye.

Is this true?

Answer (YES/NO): NO